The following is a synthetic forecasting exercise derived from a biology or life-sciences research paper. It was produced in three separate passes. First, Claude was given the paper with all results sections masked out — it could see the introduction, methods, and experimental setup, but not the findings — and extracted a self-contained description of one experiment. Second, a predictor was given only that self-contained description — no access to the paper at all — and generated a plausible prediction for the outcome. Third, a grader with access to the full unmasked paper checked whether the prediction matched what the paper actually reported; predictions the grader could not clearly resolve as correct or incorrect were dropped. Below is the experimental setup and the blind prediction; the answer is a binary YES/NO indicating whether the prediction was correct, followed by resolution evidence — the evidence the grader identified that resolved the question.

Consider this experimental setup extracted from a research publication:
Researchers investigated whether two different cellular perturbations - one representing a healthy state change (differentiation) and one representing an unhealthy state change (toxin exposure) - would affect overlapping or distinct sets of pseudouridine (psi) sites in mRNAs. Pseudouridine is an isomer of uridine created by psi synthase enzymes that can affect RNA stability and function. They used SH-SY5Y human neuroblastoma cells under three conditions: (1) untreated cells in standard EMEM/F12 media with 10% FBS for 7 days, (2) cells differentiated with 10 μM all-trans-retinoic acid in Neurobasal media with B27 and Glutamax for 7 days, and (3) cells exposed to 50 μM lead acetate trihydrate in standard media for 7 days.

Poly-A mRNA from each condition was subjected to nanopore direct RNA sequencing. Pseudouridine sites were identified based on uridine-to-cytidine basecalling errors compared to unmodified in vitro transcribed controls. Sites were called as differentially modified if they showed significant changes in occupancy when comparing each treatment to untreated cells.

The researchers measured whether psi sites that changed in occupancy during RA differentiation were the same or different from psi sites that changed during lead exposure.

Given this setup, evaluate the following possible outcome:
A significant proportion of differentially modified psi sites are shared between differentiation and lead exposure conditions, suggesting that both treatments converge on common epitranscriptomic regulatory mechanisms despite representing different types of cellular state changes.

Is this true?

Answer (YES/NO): YES